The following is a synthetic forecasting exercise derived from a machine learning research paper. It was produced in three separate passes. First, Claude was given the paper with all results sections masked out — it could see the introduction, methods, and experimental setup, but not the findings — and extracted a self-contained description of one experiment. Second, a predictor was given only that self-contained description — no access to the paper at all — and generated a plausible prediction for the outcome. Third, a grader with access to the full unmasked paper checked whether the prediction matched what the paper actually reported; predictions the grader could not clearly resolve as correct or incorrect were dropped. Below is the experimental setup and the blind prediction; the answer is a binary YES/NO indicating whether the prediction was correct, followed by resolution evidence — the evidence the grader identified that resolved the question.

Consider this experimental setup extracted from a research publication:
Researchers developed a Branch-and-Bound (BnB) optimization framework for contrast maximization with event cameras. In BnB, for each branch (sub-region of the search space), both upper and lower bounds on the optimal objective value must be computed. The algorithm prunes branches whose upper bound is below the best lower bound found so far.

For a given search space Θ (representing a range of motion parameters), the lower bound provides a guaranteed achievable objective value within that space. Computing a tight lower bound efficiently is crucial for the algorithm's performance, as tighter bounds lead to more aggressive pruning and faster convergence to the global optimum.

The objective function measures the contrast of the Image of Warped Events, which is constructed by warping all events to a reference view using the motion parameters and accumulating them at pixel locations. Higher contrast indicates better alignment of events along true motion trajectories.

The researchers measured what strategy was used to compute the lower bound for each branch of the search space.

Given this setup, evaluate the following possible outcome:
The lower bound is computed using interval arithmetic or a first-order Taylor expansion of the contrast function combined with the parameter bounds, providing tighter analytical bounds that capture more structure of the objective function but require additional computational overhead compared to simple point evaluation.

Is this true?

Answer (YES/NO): NO